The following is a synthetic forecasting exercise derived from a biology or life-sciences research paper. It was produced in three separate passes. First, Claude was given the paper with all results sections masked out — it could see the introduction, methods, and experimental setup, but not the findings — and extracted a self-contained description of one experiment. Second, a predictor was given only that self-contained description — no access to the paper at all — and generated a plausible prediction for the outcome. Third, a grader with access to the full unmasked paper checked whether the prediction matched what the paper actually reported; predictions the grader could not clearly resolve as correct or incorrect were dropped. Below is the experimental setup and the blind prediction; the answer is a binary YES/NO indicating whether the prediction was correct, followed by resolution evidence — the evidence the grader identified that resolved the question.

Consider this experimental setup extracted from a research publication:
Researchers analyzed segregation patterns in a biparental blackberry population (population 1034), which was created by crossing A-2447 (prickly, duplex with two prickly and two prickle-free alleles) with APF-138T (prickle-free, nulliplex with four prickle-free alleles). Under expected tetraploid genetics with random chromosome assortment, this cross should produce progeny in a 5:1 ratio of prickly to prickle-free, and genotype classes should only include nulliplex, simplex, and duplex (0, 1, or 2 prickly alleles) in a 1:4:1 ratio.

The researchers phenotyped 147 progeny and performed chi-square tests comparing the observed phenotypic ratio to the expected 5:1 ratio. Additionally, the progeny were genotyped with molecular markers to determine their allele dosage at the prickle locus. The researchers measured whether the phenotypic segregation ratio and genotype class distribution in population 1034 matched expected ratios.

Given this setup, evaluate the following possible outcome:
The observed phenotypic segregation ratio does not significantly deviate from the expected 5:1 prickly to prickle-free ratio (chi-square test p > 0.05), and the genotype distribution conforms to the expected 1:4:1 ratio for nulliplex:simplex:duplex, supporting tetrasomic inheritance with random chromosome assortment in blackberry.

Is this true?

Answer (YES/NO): NO